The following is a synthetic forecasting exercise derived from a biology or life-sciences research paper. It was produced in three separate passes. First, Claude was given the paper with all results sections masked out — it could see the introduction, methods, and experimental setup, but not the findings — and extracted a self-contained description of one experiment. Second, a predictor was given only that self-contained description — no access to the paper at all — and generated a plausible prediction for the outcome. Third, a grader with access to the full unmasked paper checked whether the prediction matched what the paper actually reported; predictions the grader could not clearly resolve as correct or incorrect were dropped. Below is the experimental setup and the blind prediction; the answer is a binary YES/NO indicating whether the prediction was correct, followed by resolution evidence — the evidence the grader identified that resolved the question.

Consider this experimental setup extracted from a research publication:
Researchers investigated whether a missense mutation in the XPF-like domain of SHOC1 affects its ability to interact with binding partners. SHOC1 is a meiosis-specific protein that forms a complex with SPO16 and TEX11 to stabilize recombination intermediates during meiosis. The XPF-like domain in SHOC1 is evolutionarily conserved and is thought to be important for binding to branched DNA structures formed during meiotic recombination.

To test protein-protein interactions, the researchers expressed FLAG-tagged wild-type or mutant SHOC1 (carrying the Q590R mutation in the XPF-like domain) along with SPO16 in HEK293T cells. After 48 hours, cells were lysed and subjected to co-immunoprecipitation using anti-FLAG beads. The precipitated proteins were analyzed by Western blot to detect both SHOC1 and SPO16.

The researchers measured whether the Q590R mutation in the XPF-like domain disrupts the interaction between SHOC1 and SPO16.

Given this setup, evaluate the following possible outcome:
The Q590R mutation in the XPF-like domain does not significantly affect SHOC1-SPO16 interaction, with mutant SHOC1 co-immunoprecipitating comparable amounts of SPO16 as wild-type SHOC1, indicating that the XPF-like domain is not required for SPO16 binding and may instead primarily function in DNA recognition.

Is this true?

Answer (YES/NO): YES